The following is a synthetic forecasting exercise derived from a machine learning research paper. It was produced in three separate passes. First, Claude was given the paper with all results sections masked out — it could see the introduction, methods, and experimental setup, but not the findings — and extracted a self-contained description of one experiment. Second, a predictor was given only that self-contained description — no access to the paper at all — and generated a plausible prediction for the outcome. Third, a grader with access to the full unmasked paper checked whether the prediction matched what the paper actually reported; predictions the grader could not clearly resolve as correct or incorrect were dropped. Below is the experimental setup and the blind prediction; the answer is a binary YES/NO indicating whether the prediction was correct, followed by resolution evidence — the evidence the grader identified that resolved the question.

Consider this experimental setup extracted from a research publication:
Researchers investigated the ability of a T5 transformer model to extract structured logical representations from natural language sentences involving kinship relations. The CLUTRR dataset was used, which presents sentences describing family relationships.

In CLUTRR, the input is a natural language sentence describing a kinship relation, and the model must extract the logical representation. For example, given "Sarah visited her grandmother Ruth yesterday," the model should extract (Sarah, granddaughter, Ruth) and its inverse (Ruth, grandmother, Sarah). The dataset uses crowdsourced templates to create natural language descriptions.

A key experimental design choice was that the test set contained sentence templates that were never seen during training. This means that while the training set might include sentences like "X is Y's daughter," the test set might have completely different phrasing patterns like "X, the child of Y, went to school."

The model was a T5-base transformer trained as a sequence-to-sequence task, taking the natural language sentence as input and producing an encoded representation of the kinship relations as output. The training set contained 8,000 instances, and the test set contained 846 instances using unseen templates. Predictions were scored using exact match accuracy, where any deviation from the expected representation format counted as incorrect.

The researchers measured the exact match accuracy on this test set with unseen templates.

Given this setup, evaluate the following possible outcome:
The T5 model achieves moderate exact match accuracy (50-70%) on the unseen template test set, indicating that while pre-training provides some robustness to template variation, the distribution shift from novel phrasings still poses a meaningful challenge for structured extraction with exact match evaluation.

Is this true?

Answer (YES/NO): NO